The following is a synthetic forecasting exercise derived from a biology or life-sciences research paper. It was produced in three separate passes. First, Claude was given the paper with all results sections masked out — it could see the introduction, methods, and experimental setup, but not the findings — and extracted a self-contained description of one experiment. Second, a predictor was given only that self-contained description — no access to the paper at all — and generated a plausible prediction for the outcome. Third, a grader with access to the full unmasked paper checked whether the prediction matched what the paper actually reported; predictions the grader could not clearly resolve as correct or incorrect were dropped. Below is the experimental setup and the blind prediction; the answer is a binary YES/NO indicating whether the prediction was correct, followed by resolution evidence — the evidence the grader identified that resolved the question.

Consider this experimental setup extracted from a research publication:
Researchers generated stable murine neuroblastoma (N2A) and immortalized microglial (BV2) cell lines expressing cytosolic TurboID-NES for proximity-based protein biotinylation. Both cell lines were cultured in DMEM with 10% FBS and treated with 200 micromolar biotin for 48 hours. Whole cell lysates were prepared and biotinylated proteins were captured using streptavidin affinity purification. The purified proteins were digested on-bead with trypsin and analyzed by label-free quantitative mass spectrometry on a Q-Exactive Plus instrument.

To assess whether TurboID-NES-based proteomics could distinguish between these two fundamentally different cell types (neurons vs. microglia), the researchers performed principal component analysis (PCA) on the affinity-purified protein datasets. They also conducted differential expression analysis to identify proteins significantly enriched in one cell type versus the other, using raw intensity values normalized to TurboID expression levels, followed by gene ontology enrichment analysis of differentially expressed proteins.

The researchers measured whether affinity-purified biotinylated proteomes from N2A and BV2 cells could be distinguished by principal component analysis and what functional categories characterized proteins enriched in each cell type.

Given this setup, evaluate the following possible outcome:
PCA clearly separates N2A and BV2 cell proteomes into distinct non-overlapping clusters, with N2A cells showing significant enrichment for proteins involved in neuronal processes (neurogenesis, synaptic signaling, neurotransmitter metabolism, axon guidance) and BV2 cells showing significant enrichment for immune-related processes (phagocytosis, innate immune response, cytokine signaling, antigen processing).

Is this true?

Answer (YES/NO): NO